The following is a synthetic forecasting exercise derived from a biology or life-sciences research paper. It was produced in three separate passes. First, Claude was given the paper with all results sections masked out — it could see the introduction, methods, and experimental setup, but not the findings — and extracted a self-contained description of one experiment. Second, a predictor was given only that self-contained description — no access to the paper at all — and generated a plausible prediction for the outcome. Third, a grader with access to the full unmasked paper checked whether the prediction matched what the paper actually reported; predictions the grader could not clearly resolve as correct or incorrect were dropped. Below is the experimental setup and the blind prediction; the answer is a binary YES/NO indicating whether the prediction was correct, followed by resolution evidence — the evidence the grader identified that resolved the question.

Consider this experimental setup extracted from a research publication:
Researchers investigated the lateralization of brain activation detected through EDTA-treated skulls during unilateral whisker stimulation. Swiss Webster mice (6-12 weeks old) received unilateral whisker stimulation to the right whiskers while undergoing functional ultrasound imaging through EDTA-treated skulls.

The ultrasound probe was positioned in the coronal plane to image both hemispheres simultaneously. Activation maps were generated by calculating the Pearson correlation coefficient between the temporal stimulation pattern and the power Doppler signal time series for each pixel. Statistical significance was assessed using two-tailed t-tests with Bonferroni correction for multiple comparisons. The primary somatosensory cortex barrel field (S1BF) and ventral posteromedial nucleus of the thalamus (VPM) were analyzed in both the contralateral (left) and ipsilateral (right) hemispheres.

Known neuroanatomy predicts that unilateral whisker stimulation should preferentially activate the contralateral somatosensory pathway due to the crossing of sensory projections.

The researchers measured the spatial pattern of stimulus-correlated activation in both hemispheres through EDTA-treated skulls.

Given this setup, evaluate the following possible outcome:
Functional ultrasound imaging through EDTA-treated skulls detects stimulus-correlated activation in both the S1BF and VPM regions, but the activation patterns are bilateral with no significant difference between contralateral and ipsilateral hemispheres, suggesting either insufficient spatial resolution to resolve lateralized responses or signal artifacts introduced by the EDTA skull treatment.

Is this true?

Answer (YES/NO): NO